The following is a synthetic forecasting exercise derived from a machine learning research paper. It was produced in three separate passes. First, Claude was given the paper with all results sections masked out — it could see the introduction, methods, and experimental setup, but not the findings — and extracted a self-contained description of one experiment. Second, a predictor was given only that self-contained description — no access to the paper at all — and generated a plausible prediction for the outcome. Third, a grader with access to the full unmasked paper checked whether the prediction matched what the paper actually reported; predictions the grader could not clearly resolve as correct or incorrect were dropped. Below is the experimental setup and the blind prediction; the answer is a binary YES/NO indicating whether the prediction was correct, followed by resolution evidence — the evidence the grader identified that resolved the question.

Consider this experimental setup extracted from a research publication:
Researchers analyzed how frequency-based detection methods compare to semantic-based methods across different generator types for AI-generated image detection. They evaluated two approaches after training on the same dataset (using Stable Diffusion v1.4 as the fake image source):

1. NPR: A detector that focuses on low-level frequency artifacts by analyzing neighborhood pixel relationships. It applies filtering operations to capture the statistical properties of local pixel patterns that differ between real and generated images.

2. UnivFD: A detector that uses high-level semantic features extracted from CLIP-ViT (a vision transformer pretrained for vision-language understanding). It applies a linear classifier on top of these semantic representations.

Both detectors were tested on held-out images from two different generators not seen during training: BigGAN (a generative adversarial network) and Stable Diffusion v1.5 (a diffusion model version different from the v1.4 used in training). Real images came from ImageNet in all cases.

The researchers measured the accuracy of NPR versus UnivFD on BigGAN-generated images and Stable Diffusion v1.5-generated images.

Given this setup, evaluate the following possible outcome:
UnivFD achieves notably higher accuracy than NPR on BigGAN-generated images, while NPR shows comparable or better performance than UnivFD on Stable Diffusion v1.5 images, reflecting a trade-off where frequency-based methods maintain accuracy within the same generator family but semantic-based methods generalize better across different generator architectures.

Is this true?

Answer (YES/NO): NO